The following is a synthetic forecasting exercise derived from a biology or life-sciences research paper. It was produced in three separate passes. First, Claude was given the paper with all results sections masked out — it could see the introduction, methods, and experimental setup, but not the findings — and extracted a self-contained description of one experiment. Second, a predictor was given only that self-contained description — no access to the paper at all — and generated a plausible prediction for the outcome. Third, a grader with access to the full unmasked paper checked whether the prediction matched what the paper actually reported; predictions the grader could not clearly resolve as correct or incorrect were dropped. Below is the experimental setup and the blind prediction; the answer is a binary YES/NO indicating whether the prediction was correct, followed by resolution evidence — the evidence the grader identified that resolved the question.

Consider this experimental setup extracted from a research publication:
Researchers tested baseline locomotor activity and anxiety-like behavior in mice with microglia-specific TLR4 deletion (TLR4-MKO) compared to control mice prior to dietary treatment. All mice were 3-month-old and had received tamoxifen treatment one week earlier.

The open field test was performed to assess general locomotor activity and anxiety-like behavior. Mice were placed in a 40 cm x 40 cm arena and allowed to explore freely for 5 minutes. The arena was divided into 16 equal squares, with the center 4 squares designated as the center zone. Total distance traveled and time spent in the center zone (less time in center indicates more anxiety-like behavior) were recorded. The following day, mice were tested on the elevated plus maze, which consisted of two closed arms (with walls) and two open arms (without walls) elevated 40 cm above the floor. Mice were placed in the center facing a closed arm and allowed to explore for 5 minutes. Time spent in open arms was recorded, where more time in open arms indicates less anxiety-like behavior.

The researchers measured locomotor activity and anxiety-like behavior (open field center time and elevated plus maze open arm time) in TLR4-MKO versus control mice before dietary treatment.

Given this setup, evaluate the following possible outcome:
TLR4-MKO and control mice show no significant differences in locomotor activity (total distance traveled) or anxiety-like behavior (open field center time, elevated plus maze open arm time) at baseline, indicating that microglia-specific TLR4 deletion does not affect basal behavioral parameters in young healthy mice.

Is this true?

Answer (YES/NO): YES